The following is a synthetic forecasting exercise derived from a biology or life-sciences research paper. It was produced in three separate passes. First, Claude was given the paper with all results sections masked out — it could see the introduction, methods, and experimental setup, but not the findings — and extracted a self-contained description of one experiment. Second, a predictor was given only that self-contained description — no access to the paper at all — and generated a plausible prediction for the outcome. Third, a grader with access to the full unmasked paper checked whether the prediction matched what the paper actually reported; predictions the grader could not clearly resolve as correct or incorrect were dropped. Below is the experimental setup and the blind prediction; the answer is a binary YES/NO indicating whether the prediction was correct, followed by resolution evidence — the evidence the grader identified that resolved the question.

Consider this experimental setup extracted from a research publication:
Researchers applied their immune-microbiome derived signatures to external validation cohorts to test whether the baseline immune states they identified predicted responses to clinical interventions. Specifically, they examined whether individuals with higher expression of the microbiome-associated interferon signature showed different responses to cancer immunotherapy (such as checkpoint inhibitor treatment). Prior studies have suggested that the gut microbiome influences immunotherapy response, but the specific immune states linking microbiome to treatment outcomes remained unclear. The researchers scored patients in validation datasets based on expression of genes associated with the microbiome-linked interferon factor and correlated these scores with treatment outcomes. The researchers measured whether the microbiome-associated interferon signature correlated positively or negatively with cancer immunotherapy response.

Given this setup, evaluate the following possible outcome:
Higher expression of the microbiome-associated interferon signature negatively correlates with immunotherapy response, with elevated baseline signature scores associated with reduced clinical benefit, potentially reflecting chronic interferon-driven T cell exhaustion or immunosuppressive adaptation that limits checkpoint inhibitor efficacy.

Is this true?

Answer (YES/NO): YES